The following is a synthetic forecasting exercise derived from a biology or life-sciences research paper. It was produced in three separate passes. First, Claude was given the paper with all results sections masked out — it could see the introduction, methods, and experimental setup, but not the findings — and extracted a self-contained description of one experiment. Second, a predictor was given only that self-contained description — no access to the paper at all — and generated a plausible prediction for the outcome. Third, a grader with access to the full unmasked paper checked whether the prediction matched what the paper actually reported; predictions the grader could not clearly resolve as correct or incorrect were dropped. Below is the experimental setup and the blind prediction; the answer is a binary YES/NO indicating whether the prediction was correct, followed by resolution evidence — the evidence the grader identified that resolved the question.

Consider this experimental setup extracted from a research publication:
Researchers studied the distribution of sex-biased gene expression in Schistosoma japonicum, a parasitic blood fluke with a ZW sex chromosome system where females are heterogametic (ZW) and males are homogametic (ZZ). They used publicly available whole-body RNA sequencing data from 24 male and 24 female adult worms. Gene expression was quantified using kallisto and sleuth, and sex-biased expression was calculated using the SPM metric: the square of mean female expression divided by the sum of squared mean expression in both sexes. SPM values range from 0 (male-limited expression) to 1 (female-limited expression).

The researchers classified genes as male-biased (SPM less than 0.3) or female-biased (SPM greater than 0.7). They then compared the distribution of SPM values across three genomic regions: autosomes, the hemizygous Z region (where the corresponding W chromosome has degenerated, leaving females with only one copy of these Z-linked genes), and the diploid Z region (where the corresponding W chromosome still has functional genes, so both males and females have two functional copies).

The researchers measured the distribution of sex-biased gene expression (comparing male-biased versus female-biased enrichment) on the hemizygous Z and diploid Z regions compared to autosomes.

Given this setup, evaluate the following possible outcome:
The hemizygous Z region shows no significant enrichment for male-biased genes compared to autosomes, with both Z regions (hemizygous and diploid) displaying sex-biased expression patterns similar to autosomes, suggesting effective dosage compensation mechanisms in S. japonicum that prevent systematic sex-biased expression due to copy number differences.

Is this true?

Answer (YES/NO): NO